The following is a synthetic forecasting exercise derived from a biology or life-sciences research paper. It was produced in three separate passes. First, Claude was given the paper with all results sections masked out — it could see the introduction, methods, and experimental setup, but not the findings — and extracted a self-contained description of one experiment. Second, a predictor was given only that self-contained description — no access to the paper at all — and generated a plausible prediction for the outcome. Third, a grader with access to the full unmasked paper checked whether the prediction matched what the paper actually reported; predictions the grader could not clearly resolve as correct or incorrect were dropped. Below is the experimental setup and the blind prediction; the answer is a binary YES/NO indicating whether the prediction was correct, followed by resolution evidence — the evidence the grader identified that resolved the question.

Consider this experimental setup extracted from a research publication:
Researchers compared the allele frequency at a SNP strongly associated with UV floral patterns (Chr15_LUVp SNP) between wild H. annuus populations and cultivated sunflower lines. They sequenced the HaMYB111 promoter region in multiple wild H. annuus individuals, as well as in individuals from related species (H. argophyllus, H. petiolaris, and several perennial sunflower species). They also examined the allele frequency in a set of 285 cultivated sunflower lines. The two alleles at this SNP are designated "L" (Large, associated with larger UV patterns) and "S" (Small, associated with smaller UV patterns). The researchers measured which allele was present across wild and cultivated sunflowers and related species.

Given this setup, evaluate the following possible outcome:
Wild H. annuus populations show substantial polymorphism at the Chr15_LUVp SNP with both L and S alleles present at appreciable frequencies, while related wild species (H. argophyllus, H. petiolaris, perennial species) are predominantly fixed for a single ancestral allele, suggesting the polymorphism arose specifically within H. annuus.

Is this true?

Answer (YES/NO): YES